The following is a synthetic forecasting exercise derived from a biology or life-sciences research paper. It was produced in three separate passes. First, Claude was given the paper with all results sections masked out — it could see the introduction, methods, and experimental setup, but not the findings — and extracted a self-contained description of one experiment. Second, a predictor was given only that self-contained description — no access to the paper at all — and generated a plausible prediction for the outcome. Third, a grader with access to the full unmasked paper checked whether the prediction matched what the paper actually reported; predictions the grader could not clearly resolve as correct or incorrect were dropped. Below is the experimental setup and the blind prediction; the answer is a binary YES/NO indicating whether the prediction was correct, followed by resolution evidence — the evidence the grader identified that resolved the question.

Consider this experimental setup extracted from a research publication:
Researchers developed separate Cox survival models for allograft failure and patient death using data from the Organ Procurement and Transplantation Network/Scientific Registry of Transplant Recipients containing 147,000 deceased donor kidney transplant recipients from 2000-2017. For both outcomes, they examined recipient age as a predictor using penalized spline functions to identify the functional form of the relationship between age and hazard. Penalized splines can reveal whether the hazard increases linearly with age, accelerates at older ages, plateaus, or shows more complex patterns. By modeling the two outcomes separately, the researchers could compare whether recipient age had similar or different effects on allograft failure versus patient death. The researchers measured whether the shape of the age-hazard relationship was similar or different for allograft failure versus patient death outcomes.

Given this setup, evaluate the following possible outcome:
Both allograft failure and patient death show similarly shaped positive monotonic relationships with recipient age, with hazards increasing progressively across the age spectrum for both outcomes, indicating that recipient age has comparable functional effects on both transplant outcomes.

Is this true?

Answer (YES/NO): NO